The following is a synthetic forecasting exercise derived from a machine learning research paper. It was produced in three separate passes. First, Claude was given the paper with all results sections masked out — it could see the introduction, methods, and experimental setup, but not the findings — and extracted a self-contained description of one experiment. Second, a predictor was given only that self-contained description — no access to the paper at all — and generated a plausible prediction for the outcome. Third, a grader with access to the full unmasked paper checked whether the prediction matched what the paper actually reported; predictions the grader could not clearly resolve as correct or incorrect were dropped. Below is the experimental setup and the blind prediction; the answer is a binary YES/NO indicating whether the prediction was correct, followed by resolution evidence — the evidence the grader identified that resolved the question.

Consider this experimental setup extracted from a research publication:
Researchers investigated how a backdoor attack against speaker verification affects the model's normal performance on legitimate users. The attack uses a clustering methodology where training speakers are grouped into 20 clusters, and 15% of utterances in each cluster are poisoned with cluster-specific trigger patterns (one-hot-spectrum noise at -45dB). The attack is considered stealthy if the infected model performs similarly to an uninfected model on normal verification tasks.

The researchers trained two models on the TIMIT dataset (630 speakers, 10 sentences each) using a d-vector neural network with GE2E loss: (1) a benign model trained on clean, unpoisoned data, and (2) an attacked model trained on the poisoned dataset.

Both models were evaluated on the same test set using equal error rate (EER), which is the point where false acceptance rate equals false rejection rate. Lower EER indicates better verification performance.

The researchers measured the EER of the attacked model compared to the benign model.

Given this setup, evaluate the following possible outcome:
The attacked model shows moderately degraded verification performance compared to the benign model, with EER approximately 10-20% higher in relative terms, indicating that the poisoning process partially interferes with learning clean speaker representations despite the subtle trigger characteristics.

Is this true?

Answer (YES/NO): NO